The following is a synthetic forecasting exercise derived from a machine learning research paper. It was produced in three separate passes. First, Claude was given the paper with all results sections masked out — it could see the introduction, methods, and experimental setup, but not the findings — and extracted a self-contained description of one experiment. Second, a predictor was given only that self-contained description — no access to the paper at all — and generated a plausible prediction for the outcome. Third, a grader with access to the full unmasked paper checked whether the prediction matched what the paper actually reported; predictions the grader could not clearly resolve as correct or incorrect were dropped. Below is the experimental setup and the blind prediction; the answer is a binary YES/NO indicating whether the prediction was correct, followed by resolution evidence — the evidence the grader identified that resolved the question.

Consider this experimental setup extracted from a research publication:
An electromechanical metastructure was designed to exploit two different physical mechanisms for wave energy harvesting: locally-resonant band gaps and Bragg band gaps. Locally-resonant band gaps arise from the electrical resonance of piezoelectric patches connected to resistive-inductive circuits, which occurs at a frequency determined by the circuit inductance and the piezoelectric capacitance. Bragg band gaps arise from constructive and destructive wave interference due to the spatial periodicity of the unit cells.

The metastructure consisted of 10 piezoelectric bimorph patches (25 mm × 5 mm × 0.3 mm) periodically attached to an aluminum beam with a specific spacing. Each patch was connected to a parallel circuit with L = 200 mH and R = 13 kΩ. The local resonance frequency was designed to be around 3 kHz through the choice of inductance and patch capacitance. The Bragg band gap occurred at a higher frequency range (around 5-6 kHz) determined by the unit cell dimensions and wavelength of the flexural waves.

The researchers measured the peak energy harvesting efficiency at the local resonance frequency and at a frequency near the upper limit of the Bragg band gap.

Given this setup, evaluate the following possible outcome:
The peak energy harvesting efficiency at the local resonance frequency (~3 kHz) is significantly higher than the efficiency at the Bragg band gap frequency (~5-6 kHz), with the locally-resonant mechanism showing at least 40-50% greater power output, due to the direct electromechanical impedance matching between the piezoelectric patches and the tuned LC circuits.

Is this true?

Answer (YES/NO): YES